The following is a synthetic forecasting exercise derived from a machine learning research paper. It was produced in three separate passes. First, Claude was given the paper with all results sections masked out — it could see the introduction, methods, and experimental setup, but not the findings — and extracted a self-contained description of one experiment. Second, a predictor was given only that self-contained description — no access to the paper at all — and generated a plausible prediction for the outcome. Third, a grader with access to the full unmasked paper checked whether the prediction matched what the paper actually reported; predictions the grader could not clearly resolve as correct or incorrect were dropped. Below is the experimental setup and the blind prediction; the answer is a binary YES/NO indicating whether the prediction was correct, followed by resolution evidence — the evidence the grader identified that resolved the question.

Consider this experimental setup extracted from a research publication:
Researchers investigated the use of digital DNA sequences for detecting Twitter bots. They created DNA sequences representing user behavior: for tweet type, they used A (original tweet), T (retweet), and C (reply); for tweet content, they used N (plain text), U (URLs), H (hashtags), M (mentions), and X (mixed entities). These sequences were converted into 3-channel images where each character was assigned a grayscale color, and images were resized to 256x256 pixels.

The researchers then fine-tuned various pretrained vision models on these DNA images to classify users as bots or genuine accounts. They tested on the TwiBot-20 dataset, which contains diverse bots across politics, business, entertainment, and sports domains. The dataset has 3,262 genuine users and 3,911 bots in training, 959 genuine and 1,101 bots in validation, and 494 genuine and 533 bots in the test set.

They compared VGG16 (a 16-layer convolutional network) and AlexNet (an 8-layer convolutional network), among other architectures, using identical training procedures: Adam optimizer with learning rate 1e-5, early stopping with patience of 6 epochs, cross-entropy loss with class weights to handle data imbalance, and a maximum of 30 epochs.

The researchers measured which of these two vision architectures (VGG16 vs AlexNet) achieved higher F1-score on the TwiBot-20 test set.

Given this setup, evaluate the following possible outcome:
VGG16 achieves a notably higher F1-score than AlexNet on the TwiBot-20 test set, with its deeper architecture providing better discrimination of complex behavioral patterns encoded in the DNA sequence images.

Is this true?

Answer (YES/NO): NO